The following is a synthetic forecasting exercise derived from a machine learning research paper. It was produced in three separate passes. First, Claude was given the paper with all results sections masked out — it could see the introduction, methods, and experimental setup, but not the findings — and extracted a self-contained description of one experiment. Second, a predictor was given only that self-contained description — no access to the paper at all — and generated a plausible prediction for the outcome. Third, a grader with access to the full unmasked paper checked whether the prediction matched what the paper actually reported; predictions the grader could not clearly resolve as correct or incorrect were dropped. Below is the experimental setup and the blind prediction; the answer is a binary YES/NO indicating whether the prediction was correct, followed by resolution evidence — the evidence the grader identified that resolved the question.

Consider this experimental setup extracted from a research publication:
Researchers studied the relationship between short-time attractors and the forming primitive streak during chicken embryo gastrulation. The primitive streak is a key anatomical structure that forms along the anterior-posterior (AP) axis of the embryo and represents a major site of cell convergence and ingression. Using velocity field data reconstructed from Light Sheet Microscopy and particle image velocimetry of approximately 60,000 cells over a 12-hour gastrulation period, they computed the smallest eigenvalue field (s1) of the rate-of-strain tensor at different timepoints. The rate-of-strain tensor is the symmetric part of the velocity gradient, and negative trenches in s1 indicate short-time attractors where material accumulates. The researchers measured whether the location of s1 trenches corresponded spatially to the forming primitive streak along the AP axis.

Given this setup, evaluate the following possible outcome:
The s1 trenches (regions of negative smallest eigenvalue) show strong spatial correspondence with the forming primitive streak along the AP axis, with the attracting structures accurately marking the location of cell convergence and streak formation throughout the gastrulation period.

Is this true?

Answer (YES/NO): YES